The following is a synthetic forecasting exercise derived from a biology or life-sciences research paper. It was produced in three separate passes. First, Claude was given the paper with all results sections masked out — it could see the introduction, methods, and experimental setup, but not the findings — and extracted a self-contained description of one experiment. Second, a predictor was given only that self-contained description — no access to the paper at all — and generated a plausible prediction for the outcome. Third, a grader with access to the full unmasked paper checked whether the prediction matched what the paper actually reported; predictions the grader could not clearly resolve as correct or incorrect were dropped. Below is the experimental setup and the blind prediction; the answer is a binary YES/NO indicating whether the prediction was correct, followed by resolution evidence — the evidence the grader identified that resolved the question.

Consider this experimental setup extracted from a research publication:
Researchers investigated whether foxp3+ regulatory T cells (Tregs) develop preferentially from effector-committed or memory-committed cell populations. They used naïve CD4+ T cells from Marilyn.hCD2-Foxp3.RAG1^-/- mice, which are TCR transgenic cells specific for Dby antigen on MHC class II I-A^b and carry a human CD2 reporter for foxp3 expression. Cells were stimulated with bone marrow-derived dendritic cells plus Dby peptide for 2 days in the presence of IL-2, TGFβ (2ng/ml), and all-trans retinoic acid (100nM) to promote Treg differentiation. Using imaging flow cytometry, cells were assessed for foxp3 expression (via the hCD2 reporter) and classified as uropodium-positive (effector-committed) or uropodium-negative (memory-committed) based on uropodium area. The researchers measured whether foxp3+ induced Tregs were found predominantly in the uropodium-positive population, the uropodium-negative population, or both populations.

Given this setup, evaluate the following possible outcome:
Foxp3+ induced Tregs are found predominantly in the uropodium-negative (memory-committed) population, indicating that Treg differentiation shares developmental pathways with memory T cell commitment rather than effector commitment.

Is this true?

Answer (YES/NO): NO